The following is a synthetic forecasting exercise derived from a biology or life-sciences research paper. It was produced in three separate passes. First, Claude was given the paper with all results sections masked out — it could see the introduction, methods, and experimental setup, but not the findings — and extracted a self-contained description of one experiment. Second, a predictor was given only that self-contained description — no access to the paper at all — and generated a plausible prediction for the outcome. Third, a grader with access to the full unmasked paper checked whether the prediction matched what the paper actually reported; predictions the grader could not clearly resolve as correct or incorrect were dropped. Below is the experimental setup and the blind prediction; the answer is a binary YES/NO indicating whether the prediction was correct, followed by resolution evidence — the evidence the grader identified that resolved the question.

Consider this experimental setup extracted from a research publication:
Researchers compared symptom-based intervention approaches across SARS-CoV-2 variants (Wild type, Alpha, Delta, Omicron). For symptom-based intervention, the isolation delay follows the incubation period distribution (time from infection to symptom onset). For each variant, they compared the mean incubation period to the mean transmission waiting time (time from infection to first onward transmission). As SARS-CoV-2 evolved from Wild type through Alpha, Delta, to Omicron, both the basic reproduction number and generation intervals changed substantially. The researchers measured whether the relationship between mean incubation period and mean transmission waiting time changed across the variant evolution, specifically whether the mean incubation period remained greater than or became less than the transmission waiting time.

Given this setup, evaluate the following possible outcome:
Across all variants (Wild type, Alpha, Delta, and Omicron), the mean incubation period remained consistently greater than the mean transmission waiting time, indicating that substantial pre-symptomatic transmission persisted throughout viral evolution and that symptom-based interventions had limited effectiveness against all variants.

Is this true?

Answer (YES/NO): YES